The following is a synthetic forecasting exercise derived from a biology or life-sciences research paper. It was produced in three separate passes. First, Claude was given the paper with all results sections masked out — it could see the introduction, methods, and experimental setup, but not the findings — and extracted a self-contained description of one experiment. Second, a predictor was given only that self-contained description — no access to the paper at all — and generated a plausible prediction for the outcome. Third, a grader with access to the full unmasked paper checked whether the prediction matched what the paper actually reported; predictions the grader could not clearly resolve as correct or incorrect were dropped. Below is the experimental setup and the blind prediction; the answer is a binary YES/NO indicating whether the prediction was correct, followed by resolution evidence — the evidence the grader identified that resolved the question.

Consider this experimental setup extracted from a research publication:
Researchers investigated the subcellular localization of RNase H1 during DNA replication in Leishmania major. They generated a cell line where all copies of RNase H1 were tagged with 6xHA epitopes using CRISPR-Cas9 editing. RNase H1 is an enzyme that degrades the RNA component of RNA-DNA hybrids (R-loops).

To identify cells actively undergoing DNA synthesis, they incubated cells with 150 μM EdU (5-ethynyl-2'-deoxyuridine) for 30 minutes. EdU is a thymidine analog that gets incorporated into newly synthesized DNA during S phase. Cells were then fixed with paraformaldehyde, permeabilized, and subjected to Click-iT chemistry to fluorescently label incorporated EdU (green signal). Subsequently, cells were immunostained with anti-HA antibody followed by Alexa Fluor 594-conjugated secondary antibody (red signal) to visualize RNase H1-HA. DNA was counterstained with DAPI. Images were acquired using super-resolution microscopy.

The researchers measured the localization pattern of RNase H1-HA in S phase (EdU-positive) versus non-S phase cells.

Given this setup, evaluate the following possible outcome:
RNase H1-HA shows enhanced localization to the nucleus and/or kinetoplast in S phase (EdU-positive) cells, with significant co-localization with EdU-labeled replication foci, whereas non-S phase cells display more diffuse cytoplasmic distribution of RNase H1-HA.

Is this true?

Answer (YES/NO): NO